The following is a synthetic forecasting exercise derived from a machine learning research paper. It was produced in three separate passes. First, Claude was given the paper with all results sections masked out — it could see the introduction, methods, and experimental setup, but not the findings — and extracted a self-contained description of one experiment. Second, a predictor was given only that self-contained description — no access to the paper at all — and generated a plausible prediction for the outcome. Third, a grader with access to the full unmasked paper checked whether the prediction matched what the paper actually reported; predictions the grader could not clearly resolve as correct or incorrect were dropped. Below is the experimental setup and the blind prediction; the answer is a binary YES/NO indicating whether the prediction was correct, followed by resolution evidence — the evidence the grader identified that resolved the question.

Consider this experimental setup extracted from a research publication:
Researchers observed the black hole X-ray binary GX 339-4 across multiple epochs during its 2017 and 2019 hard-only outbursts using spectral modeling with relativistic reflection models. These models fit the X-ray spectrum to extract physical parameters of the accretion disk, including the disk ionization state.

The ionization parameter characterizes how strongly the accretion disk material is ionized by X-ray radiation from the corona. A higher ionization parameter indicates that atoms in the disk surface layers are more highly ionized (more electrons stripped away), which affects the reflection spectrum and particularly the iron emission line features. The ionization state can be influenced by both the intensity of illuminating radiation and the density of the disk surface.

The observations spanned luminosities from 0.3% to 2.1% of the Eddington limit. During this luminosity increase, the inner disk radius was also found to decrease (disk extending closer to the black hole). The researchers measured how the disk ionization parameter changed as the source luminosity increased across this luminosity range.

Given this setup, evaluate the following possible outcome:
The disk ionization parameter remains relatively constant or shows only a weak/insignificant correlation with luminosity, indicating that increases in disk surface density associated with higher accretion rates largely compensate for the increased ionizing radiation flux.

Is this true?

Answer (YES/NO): NO